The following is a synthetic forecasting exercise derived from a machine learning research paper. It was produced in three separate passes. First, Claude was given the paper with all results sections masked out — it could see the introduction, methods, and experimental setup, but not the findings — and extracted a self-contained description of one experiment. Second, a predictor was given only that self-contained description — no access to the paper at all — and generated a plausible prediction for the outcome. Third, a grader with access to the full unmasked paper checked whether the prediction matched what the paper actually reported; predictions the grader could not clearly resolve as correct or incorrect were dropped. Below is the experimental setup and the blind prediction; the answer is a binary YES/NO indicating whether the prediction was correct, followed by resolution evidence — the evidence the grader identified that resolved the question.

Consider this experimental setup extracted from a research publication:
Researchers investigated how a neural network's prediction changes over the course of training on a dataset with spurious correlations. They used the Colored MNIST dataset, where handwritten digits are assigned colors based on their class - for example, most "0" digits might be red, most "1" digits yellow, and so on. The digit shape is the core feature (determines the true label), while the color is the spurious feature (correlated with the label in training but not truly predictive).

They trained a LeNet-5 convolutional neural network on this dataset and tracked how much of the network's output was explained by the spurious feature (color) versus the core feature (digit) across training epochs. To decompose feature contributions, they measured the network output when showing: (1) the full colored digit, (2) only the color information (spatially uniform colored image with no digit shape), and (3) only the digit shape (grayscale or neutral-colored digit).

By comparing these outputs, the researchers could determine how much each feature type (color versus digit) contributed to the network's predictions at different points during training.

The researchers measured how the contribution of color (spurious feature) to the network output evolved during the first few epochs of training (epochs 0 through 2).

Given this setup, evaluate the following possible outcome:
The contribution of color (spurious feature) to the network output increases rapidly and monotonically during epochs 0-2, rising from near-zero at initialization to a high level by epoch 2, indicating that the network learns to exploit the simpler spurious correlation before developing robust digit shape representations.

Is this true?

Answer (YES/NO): YES